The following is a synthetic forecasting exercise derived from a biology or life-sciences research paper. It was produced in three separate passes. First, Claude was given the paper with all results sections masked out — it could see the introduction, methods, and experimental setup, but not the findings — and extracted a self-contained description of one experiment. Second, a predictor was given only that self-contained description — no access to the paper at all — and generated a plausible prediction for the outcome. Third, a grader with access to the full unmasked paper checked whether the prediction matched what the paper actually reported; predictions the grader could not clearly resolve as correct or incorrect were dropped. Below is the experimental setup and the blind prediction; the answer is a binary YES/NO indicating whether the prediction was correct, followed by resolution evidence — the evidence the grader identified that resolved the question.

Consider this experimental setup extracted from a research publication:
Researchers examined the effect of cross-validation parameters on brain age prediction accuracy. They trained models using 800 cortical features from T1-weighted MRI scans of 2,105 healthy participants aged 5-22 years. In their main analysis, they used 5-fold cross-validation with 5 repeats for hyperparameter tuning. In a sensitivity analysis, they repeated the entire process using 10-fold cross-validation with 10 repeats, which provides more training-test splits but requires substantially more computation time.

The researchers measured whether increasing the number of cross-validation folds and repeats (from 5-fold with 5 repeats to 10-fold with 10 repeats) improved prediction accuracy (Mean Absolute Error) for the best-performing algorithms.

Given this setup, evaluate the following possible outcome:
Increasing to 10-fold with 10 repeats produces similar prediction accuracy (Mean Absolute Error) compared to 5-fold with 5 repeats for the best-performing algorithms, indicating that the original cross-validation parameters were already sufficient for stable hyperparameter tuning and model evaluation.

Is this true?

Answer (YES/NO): NO